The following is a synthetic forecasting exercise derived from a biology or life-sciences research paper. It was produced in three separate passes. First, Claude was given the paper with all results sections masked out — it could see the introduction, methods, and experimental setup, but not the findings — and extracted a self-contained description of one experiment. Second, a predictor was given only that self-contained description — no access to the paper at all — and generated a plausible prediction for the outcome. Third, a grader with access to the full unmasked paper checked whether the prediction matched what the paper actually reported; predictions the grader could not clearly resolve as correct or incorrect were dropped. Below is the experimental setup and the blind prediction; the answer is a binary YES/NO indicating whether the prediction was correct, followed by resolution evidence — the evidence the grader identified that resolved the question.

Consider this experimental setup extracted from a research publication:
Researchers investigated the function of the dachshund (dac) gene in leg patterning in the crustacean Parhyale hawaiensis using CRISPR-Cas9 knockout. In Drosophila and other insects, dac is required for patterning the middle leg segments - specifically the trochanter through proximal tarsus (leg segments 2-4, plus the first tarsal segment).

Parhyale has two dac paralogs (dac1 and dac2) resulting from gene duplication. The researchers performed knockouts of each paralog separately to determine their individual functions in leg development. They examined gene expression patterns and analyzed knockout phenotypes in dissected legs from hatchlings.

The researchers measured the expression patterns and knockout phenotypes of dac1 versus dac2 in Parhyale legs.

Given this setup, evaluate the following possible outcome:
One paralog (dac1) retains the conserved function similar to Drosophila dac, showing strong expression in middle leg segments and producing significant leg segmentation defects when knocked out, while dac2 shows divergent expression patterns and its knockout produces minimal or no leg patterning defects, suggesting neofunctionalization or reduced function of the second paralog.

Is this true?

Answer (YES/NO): NO